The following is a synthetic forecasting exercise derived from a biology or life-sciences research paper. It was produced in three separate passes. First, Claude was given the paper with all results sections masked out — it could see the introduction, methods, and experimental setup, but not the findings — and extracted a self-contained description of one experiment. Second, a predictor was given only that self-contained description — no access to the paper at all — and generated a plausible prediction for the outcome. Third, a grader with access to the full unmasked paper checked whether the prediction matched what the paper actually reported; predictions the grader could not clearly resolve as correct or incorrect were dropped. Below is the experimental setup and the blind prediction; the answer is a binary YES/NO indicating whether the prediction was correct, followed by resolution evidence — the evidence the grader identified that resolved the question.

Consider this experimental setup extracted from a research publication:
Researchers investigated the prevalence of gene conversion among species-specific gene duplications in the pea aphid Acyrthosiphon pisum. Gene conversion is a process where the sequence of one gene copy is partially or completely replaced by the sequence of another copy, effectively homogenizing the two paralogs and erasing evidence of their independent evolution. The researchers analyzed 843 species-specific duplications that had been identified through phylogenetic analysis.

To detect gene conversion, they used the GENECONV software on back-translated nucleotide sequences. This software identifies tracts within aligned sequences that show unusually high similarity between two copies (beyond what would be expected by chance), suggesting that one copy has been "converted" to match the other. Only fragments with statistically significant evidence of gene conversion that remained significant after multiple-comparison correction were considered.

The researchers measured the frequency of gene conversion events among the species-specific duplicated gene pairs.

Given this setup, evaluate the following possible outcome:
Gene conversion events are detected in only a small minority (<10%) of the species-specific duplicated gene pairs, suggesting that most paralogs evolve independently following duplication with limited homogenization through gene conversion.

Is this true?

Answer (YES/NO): NO